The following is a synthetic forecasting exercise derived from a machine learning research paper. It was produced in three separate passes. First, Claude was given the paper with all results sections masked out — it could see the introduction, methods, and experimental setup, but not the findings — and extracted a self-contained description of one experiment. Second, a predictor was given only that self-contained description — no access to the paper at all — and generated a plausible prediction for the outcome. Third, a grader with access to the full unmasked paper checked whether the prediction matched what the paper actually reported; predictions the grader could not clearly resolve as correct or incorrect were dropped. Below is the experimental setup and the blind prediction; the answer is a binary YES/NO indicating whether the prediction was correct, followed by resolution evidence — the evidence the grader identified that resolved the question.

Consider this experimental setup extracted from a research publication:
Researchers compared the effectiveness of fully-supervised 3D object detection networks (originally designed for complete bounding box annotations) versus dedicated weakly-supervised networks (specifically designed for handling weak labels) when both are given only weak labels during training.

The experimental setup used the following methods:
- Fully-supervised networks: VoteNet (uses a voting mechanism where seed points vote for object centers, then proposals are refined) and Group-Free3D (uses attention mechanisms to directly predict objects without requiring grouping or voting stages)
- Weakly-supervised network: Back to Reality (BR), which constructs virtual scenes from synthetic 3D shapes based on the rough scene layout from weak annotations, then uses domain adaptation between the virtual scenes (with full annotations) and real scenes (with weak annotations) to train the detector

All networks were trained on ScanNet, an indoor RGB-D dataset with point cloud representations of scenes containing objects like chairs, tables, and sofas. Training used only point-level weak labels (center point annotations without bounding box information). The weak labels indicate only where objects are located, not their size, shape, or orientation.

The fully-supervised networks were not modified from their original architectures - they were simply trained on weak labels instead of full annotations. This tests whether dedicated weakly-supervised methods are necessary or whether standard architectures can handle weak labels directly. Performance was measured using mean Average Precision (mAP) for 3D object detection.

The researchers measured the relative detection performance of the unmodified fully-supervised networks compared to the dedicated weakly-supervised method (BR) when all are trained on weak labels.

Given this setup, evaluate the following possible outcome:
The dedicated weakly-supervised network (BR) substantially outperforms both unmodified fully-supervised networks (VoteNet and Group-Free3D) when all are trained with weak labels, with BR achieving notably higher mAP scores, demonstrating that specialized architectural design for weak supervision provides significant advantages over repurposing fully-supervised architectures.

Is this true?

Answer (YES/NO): YES